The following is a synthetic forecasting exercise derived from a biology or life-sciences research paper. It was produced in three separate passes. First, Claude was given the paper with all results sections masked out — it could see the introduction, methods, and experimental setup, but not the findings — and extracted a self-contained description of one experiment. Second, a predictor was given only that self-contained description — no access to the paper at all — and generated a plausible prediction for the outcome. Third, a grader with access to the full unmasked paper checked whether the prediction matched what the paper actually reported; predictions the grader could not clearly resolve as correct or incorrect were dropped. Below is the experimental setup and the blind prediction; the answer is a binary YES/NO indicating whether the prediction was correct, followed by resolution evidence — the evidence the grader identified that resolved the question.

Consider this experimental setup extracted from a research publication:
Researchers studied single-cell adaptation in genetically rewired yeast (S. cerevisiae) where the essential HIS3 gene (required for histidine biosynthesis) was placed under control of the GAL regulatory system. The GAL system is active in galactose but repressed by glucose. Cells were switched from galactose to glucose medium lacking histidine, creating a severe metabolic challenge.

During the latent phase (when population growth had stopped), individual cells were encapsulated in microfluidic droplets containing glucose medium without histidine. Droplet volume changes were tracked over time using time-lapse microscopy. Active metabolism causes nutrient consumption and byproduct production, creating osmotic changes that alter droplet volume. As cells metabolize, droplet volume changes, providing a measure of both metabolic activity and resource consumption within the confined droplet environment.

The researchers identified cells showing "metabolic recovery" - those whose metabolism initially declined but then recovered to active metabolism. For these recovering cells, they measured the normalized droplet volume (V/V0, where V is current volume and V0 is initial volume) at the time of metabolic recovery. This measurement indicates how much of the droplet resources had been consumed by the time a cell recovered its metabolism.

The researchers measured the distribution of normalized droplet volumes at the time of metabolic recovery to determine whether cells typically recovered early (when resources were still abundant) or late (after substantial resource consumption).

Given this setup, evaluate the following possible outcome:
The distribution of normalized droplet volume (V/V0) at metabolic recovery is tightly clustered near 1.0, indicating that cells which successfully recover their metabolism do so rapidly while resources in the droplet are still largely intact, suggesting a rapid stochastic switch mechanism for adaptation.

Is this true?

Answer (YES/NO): NO